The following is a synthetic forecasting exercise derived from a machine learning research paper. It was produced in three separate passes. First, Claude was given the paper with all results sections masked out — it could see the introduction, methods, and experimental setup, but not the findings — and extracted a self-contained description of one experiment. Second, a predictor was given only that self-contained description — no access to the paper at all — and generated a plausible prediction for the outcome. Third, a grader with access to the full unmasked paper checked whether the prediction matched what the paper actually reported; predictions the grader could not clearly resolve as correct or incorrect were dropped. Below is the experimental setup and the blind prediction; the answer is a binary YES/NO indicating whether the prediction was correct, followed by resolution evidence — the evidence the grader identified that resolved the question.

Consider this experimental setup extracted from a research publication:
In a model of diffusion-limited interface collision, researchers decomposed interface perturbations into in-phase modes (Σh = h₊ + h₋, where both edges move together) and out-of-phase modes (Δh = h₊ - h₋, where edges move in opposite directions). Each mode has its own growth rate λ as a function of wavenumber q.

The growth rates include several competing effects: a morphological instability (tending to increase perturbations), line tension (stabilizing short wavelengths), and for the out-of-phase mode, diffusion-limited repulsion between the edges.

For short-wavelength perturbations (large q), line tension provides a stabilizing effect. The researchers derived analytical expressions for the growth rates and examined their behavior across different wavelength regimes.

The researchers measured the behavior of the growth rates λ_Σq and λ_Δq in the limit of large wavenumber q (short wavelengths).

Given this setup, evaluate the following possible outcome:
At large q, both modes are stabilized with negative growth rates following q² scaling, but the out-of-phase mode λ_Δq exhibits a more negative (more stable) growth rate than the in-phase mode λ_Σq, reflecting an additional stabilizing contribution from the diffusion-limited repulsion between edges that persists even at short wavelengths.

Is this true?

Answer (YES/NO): NO